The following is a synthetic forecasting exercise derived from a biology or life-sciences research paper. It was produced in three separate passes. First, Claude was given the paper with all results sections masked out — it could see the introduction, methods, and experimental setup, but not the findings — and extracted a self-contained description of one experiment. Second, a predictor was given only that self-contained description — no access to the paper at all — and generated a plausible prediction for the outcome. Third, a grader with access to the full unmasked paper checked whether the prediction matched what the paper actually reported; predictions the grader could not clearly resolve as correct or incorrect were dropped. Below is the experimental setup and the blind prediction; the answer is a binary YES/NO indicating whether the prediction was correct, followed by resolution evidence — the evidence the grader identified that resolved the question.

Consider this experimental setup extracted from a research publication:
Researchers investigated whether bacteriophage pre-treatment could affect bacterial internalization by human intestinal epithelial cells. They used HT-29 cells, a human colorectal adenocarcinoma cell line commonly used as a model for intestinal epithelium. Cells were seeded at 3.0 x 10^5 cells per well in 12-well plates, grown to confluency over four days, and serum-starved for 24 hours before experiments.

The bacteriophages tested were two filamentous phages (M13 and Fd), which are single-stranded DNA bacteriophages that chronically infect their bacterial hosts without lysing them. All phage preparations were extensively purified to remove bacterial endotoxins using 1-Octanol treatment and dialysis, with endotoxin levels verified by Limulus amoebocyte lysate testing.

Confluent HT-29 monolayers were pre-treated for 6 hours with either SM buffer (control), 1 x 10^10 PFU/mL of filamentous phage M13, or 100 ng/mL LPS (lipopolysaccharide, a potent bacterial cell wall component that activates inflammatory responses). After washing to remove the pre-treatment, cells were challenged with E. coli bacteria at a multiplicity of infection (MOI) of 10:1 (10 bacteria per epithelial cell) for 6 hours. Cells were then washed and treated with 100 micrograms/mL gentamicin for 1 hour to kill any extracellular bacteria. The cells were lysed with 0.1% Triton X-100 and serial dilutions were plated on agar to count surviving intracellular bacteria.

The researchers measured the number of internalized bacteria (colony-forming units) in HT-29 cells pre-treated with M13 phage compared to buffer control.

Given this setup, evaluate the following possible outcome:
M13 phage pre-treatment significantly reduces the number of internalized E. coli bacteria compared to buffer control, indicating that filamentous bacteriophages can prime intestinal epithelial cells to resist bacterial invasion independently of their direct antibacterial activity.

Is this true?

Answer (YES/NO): YES